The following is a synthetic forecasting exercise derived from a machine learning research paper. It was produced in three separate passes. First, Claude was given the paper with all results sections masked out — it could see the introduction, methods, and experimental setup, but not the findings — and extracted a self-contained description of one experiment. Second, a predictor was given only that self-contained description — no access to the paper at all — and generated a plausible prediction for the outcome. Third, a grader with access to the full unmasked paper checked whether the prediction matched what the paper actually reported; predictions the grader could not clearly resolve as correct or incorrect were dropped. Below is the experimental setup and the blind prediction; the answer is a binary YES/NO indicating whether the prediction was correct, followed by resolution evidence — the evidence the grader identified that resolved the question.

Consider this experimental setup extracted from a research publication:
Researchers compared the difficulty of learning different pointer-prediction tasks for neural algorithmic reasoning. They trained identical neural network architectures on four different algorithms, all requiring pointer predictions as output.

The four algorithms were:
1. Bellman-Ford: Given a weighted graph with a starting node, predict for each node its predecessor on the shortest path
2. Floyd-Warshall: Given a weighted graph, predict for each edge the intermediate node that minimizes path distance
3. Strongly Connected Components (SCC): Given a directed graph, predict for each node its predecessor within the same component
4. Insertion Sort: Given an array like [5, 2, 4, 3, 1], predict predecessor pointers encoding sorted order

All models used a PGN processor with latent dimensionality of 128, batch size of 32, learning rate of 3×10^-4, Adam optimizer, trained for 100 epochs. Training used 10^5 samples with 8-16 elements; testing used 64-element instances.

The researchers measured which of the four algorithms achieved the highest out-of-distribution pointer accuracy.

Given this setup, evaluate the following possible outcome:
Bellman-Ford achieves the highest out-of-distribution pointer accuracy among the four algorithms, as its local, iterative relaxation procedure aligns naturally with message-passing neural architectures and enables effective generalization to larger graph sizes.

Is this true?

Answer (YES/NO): YES